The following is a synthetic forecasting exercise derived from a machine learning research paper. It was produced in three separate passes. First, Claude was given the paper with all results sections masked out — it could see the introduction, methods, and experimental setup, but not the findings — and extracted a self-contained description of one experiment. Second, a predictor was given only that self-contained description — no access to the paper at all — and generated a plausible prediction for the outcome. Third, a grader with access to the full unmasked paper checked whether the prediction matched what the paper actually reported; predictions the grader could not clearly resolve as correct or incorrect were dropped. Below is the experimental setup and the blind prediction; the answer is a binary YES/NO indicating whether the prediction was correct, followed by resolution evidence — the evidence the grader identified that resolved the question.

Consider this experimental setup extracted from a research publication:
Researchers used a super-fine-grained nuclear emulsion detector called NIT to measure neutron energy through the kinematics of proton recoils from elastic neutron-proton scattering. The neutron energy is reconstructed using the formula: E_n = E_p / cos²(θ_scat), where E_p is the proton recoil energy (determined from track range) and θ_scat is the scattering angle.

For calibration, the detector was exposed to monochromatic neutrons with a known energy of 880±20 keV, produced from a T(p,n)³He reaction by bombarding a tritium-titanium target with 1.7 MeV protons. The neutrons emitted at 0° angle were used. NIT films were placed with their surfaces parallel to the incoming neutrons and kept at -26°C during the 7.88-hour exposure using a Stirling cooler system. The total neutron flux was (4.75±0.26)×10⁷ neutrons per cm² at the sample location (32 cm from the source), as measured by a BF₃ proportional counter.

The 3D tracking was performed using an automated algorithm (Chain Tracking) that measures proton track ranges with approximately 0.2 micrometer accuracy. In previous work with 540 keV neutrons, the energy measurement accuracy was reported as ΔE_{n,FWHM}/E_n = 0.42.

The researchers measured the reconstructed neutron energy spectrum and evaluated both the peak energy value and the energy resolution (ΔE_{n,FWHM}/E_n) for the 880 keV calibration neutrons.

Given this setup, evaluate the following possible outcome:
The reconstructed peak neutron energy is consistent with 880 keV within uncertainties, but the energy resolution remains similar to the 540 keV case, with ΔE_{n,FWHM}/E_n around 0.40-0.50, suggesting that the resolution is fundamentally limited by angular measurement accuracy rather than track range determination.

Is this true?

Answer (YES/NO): NO